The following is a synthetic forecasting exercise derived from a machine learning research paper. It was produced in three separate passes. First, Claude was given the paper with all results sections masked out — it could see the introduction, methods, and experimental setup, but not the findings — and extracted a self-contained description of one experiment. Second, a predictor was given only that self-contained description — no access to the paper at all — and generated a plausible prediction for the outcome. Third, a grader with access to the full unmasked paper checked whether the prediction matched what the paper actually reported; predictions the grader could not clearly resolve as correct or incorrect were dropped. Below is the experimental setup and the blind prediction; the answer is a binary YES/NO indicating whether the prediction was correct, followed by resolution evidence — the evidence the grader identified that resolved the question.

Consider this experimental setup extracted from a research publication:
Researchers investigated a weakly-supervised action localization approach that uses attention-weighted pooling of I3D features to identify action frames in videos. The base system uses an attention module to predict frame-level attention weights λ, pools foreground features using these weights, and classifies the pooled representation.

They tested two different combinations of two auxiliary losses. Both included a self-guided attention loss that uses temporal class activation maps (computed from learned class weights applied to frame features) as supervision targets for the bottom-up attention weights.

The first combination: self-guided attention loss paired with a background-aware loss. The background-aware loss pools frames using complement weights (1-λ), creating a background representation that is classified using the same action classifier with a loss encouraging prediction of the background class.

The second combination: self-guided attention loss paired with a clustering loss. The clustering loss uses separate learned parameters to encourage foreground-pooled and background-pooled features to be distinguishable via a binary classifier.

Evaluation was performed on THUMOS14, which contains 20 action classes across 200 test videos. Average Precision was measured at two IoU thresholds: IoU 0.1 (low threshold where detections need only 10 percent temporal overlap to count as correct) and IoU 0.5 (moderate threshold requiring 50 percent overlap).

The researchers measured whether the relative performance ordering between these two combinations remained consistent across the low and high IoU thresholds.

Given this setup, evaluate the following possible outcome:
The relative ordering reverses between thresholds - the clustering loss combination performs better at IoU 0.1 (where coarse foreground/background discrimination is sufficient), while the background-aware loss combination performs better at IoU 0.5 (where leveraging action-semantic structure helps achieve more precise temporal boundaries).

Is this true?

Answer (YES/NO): YES